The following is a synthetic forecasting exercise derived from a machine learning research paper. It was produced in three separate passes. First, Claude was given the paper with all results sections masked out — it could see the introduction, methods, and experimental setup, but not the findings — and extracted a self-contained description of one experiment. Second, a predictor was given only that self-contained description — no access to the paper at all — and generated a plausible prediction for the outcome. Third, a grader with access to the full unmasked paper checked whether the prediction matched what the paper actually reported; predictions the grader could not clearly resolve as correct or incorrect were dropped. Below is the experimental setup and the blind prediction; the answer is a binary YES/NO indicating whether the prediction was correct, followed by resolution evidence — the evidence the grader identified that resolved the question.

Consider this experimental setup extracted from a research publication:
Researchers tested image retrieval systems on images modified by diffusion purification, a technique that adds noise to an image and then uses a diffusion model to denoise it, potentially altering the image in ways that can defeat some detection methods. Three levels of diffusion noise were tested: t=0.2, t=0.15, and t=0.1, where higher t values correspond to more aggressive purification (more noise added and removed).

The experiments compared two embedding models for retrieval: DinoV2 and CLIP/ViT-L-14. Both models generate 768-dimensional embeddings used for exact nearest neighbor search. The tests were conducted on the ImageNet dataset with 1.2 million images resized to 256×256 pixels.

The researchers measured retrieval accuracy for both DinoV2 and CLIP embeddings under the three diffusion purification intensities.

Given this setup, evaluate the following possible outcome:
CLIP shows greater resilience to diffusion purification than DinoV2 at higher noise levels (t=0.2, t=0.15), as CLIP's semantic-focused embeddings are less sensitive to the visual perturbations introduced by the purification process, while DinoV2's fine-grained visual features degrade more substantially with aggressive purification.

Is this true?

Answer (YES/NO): NO